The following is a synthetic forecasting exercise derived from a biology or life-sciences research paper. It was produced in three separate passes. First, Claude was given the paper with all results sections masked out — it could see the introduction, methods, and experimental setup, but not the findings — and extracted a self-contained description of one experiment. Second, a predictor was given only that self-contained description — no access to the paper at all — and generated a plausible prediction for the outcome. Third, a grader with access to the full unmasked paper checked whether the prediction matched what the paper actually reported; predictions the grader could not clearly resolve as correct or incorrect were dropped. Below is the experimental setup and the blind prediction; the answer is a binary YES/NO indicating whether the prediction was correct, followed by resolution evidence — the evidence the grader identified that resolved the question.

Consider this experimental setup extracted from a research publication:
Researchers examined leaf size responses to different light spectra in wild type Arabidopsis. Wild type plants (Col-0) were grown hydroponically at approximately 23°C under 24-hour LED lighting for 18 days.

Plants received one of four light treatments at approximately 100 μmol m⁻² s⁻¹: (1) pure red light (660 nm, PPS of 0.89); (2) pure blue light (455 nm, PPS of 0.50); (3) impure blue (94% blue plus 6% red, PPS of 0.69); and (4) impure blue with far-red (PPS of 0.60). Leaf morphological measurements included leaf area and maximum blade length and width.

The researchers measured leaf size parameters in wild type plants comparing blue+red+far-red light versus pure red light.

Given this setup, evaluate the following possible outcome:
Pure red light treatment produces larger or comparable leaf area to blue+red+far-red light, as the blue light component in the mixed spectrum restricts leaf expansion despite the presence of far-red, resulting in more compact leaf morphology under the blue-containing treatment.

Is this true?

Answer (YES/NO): YES